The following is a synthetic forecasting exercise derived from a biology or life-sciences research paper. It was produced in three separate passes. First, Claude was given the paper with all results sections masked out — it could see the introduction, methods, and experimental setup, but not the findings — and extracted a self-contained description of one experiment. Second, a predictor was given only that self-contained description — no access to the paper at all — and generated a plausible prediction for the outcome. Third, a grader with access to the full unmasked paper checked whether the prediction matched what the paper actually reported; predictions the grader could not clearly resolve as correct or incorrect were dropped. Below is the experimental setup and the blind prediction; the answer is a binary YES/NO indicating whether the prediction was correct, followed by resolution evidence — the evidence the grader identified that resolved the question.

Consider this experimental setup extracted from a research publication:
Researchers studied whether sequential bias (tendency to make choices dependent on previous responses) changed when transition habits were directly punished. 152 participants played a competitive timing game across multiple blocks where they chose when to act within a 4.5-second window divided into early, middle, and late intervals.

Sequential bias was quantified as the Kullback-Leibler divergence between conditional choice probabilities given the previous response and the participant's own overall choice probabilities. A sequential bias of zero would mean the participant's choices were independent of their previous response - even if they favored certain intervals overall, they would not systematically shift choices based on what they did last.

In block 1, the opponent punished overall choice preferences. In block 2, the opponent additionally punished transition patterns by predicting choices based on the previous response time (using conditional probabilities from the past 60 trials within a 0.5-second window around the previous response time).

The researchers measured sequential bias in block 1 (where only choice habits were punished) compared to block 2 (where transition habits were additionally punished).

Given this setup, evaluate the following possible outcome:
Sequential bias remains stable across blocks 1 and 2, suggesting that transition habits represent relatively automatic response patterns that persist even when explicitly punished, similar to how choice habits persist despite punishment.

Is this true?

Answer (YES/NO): NO